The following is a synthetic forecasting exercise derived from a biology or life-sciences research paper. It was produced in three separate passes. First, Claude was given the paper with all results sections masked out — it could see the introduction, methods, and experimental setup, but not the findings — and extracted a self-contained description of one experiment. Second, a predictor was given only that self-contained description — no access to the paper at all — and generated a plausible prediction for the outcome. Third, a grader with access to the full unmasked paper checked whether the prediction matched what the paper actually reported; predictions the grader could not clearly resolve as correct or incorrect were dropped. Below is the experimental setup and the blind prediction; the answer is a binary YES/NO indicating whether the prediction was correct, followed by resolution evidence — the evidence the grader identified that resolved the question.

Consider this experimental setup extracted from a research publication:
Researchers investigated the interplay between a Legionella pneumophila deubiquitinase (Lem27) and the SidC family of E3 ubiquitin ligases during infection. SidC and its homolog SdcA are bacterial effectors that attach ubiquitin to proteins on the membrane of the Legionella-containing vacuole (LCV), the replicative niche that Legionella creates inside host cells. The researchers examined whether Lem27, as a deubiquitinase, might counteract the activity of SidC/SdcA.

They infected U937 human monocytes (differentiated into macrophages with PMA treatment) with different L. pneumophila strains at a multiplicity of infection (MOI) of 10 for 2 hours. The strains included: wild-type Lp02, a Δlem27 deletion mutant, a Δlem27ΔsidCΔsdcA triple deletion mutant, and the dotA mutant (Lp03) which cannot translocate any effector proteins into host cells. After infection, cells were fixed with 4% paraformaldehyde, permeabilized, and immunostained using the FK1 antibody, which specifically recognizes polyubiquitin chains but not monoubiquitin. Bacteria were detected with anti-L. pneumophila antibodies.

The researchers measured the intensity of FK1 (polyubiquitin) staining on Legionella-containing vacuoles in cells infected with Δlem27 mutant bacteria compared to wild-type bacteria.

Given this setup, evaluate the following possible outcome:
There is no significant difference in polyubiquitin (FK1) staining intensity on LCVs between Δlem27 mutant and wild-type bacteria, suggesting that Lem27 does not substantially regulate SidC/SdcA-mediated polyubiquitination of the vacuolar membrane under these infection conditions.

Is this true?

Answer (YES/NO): NO